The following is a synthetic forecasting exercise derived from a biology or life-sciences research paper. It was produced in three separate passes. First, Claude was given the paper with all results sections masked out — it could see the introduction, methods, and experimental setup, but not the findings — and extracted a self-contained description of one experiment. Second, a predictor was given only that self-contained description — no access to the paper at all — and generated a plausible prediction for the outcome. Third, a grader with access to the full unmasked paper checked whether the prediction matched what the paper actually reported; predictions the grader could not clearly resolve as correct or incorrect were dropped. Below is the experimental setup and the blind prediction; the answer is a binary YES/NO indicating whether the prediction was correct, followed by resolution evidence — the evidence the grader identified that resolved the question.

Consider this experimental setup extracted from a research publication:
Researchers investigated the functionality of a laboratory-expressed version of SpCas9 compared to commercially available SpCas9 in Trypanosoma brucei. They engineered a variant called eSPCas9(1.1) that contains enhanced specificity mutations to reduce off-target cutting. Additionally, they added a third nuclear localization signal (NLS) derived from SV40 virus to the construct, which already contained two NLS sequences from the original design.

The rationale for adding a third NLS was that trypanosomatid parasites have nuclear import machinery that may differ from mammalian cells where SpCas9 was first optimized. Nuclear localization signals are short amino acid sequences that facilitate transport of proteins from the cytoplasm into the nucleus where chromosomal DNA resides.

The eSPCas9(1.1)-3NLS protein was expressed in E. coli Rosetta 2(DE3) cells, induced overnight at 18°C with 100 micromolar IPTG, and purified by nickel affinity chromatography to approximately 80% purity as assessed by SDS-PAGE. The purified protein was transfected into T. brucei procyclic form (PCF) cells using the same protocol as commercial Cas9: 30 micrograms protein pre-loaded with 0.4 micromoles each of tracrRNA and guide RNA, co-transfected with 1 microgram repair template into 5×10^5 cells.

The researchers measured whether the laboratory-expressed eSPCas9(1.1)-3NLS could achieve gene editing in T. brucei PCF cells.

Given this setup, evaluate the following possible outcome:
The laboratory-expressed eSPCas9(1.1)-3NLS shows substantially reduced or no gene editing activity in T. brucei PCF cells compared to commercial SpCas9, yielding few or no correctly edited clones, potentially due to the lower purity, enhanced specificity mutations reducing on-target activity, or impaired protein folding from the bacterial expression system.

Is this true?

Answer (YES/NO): NO